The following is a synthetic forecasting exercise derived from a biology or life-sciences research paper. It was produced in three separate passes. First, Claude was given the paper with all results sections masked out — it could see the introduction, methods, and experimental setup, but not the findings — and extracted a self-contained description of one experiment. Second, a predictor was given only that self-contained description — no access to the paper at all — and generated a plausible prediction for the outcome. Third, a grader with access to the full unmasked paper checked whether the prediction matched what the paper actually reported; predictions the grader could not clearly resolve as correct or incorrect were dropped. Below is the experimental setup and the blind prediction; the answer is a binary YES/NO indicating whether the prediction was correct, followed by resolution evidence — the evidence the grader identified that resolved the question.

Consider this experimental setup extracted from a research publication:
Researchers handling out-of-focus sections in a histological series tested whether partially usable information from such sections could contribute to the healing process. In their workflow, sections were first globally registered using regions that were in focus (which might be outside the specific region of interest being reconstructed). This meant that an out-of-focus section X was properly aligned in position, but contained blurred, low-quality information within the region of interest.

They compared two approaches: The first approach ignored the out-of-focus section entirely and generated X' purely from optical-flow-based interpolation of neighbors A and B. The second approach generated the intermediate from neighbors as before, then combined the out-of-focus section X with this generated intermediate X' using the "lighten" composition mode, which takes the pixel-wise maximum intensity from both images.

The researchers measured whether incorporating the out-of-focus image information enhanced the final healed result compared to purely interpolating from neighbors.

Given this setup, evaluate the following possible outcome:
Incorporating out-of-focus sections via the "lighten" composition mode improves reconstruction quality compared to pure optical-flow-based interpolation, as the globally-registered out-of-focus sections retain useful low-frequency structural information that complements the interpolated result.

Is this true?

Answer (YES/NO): YES